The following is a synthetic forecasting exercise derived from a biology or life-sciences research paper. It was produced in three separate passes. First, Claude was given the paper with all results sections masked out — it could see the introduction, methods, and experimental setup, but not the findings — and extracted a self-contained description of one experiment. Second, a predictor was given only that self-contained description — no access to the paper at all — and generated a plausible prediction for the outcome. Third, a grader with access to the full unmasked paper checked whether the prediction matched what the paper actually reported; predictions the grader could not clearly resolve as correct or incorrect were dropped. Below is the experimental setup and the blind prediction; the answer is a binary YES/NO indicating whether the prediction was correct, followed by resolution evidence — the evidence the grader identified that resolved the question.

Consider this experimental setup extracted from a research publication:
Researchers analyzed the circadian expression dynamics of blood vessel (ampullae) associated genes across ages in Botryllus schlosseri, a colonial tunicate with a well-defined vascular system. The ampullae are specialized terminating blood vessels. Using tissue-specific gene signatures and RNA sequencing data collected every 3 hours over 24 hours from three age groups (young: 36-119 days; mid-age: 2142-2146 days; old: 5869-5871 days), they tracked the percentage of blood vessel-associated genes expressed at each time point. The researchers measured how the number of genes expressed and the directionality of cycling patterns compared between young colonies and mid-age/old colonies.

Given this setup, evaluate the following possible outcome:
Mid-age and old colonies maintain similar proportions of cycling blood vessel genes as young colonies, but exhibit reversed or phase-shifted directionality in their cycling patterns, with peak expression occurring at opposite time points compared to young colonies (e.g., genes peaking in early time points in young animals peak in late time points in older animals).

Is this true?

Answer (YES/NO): NO